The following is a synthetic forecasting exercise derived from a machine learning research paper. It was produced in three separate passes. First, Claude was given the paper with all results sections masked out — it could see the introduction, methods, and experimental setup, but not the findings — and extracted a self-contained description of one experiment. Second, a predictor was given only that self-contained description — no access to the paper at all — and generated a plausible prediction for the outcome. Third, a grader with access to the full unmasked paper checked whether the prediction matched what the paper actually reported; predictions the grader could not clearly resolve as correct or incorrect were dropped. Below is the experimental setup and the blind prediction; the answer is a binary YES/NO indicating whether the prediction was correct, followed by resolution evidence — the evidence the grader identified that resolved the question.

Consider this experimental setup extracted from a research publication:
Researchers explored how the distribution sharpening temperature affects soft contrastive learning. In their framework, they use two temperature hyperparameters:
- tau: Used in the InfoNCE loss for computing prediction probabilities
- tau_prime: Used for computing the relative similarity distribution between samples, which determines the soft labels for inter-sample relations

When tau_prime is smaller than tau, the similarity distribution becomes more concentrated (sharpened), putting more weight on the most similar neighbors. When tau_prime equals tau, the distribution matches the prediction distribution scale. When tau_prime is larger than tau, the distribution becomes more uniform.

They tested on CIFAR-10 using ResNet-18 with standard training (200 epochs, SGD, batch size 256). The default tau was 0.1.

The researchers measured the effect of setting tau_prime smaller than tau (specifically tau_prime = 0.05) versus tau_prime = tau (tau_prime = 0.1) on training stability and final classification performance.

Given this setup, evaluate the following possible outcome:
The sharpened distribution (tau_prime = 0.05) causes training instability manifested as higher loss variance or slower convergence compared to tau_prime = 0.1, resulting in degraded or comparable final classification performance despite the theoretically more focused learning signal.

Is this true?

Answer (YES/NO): NO